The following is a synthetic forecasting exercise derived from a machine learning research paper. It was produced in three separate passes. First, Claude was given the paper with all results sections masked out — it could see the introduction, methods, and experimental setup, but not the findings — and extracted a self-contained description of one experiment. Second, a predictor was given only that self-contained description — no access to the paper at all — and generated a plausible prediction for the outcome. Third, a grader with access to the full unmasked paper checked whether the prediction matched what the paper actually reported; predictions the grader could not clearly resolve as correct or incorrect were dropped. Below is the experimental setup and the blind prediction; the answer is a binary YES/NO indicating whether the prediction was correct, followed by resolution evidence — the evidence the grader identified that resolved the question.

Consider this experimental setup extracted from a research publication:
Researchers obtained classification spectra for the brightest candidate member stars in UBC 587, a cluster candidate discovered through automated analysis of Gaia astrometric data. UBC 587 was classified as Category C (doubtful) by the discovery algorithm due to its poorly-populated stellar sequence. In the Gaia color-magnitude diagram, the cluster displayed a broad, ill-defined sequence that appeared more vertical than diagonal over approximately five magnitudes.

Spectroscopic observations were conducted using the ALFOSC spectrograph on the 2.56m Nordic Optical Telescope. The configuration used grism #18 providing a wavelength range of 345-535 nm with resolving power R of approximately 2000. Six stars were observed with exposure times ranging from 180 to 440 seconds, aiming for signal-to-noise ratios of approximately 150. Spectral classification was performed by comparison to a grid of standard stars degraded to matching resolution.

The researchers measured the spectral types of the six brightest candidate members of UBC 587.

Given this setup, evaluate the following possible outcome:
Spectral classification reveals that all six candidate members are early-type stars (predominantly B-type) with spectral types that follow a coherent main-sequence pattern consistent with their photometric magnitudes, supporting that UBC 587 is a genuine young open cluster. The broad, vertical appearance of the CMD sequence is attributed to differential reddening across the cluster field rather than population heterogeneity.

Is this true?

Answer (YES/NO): NO